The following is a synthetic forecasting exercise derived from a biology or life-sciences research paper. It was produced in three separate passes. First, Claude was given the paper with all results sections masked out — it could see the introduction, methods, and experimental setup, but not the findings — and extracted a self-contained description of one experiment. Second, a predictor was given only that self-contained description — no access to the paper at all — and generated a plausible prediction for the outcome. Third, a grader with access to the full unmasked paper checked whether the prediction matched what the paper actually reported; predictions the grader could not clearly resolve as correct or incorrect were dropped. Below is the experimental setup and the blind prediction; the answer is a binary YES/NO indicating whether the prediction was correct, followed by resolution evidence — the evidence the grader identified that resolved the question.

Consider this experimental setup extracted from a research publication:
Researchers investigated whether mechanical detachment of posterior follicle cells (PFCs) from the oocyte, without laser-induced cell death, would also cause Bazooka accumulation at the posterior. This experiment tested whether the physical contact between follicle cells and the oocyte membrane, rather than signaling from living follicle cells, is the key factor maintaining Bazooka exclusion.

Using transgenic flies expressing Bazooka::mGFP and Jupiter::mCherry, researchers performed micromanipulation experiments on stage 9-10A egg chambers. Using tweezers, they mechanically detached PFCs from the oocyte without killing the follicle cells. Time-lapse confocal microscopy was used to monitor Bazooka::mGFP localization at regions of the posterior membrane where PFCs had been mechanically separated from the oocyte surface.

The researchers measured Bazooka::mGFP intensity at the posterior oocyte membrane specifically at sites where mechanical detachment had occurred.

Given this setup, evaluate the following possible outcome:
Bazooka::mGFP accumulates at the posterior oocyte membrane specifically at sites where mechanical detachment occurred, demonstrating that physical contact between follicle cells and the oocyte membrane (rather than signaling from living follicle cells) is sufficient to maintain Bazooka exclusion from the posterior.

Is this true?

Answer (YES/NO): YES